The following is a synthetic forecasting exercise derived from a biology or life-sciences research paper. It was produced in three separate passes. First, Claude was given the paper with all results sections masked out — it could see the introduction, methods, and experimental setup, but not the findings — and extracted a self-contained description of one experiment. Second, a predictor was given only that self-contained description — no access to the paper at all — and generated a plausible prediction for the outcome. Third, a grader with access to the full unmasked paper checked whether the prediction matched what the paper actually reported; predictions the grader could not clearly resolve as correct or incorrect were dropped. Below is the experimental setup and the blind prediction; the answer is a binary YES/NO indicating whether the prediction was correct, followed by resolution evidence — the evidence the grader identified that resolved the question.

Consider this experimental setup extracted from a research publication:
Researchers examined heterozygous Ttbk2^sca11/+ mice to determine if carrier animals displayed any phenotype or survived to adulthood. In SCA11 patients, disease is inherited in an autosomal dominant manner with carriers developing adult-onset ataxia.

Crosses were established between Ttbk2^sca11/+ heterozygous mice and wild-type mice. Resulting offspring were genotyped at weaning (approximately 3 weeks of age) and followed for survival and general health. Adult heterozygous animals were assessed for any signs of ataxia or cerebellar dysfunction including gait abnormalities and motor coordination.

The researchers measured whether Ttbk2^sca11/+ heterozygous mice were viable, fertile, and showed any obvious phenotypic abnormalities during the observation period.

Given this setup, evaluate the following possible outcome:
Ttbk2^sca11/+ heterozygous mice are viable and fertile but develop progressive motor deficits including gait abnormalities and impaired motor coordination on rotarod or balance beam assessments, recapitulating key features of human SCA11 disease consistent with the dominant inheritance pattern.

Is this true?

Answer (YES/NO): NO